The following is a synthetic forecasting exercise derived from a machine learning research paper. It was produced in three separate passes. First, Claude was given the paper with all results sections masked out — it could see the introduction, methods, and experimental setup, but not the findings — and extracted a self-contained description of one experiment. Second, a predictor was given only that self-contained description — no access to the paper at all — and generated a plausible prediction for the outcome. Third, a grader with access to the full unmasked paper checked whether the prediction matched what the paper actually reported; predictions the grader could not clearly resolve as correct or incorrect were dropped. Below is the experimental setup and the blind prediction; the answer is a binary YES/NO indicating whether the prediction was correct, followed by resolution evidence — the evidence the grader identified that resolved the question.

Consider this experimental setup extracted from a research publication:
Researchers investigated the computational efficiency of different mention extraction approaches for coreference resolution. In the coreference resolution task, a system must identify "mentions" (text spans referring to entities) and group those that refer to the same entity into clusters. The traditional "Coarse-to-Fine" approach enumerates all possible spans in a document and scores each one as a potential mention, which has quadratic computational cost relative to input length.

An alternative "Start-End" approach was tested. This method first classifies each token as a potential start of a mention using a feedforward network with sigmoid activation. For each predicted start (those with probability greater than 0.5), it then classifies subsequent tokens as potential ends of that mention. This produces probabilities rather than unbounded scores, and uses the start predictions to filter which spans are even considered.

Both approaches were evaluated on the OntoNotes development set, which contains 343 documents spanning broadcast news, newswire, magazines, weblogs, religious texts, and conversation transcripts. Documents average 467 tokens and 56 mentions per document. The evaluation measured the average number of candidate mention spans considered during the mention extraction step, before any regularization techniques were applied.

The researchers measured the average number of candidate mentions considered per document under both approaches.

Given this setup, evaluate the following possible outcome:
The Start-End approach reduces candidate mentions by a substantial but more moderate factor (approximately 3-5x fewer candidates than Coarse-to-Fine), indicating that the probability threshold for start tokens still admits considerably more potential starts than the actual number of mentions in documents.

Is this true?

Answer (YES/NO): NO